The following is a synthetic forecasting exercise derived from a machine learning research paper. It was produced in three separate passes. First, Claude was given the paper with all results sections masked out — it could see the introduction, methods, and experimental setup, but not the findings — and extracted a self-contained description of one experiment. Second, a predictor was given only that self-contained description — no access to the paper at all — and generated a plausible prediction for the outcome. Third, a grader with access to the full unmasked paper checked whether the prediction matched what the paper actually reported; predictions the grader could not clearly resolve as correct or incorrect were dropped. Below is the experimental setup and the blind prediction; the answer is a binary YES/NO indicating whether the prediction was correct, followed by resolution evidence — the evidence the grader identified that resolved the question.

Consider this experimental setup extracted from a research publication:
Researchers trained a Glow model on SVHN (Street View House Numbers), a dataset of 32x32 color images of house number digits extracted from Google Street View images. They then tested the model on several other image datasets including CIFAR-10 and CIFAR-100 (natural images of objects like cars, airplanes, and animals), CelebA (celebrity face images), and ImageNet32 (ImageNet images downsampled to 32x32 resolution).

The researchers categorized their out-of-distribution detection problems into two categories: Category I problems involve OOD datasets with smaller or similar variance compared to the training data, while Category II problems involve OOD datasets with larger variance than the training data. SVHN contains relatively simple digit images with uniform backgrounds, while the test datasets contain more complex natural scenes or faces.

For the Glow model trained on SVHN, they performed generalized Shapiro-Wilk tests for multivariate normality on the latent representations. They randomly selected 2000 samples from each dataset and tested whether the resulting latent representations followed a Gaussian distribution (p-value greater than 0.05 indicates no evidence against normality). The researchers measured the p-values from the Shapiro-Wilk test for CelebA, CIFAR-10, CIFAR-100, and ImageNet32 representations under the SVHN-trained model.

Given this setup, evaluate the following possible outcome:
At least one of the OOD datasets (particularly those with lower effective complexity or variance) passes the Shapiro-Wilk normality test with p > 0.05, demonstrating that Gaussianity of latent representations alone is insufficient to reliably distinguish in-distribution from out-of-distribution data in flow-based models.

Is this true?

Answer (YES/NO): NO